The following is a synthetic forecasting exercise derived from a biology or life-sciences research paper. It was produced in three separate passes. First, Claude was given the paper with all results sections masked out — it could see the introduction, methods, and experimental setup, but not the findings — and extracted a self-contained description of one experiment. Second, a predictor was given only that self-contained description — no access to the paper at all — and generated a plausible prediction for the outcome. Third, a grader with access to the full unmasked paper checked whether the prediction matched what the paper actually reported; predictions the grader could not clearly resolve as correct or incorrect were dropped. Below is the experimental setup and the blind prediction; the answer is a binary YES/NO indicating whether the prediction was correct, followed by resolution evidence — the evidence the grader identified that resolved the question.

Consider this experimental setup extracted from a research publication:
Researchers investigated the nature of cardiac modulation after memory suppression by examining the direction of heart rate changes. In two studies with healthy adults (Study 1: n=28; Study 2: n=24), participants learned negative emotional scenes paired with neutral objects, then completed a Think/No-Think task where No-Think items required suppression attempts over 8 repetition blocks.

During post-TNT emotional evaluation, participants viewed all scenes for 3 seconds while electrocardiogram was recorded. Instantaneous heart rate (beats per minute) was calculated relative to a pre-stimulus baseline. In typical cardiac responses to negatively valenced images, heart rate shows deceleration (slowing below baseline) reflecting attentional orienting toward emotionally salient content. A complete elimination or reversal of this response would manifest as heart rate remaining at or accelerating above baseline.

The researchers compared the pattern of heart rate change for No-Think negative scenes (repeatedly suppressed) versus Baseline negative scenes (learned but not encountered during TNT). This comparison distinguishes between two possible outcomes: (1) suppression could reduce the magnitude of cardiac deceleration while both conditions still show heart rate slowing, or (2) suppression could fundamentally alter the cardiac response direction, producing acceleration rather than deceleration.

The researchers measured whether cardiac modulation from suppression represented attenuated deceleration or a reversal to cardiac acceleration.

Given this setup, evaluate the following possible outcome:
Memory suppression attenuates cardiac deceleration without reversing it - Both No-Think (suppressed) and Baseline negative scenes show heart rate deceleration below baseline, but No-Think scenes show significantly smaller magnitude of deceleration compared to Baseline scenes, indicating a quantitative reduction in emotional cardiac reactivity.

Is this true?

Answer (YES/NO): YES